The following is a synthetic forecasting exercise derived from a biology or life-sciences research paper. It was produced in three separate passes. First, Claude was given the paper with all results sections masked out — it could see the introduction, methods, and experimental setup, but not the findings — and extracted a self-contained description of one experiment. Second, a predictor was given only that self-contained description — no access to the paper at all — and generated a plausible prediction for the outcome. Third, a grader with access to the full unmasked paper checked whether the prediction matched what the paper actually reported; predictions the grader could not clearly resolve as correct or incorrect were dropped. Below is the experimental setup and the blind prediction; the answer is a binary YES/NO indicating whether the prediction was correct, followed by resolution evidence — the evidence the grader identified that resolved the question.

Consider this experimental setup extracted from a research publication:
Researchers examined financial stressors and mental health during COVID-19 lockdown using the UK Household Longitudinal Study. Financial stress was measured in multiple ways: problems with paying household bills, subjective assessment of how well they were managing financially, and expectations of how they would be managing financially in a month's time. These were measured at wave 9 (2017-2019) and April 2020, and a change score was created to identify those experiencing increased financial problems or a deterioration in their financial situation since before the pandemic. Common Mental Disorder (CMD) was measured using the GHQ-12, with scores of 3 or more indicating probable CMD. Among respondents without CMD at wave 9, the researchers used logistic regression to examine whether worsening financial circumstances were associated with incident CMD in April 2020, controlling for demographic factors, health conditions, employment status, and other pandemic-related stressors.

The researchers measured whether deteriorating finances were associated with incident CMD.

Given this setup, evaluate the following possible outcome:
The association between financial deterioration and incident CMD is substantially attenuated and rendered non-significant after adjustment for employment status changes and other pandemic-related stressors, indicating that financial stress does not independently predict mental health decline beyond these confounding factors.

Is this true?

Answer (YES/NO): NO